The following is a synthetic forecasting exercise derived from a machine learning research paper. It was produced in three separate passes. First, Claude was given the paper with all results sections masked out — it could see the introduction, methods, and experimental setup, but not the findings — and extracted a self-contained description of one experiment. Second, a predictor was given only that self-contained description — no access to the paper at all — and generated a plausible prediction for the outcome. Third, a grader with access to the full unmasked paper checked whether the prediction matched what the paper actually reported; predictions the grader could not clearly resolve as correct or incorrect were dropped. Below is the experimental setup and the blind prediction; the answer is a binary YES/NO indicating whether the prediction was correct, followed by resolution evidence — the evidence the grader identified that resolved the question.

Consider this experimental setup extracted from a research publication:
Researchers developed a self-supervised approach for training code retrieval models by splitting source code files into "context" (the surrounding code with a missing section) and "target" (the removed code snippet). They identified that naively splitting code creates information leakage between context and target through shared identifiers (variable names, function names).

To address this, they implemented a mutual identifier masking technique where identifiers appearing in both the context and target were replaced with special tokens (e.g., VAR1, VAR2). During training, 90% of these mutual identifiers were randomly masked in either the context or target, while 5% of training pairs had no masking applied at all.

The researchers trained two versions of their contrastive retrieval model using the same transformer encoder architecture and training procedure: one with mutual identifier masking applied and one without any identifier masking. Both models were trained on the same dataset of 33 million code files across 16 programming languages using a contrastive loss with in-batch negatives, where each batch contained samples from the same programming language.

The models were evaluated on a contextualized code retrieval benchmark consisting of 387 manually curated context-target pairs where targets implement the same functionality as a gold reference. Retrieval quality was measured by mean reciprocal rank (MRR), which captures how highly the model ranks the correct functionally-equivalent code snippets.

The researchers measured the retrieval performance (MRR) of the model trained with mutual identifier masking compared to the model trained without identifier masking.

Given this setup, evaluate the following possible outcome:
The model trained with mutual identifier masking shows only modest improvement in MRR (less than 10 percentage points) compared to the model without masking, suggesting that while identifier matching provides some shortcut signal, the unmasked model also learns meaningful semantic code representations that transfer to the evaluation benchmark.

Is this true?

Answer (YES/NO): NO